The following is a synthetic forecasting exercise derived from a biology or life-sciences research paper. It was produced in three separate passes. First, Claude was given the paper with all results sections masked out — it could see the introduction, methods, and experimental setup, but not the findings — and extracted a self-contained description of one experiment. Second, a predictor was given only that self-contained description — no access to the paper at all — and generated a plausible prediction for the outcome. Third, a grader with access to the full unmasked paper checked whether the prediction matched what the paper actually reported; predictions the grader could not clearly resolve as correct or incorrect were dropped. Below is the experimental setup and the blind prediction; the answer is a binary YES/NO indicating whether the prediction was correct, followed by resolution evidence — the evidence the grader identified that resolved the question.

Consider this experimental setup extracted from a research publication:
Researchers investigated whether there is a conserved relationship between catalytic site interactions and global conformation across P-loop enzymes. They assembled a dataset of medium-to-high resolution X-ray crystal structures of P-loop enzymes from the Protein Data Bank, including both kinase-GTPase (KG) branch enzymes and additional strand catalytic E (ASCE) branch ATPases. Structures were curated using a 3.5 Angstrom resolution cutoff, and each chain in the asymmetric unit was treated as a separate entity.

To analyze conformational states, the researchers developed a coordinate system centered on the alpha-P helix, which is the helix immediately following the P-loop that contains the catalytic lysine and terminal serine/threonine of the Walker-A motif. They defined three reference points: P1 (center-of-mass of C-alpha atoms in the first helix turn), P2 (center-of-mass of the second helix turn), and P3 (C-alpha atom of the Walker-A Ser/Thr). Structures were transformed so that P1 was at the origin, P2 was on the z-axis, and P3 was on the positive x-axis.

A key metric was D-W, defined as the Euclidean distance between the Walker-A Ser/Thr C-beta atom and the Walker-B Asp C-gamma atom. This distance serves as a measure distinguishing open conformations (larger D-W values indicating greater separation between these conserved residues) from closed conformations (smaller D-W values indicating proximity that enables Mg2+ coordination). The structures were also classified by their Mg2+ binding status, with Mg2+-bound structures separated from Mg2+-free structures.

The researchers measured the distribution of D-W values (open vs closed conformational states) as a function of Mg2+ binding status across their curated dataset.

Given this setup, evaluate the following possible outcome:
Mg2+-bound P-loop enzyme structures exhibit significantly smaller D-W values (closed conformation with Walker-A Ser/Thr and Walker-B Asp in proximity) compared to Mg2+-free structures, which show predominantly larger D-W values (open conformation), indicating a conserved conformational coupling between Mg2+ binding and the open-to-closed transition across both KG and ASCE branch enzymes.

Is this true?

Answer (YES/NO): YES